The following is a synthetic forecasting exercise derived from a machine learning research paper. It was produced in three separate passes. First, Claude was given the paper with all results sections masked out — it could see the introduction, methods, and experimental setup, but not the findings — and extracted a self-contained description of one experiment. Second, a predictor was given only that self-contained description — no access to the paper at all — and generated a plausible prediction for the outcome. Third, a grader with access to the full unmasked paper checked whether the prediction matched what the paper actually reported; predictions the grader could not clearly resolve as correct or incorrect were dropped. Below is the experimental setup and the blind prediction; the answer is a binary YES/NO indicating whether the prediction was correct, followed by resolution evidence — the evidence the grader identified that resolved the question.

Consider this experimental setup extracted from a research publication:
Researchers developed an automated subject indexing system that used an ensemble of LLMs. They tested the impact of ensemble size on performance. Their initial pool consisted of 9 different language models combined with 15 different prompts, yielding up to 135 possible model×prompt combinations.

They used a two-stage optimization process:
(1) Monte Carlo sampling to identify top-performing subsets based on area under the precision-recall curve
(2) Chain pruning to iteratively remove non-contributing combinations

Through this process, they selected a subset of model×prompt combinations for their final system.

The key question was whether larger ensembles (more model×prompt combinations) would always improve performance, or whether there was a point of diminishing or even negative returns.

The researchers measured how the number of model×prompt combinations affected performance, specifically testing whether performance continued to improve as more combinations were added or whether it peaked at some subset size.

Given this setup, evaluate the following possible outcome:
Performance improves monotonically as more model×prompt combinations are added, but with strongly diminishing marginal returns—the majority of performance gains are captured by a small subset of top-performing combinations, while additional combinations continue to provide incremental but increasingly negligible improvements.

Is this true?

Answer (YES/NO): NO